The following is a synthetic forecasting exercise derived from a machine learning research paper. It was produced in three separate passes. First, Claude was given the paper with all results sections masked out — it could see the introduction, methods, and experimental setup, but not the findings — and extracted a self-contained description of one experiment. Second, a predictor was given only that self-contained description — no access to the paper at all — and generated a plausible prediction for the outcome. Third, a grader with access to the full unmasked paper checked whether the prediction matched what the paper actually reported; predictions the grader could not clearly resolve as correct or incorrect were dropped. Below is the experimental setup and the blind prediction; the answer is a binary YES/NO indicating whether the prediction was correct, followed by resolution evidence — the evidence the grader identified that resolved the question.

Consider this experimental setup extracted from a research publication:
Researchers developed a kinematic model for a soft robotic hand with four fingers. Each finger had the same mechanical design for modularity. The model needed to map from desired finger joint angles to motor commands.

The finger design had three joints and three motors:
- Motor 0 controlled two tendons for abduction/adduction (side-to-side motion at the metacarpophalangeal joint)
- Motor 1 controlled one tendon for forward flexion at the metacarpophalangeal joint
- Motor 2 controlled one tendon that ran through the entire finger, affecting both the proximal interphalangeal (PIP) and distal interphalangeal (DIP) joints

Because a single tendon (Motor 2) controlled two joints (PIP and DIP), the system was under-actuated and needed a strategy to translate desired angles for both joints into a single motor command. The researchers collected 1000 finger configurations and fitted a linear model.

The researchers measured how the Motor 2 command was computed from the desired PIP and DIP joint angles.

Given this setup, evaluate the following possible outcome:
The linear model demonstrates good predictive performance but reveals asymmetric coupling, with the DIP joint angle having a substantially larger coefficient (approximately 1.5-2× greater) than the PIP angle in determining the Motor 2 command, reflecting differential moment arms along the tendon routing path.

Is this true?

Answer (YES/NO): NO